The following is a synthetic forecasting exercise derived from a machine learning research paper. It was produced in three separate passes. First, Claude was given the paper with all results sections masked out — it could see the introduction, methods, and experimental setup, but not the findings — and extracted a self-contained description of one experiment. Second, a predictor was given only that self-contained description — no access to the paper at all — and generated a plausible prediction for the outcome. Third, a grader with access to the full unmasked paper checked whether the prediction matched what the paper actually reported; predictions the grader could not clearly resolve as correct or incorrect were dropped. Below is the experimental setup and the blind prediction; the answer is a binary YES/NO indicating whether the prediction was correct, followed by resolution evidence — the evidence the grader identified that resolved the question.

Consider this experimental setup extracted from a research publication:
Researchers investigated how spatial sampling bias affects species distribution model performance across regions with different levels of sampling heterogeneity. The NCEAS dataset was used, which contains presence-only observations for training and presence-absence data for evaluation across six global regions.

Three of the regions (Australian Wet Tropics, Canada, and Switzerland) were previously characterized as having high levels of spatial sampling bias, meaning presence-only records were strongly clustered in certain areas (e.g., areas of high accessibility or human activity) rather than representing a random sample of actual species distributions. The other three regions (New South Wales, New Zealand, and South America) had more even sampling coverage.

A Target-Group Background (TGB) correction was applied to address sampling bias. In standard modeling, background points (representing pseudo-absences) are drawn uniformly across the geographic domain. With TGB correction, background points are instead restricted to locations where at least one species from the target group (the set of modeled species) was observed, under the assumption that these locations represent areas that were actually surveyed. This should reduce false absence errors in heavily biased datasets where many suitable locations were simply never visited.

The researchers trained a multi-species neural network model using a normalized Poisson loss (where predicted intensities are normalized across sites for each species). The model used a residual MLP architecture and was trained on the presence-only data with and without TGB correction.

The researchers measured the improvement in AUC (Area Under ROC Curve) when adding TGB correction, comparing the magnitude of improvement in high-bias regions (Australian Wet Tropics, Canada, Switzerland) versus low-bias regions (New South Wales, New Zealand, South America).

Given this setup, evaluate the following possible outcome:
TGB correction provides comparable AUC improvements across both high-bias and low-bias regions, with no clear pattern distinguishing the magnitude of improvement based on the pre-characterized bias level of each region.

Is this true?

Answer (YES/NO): NO